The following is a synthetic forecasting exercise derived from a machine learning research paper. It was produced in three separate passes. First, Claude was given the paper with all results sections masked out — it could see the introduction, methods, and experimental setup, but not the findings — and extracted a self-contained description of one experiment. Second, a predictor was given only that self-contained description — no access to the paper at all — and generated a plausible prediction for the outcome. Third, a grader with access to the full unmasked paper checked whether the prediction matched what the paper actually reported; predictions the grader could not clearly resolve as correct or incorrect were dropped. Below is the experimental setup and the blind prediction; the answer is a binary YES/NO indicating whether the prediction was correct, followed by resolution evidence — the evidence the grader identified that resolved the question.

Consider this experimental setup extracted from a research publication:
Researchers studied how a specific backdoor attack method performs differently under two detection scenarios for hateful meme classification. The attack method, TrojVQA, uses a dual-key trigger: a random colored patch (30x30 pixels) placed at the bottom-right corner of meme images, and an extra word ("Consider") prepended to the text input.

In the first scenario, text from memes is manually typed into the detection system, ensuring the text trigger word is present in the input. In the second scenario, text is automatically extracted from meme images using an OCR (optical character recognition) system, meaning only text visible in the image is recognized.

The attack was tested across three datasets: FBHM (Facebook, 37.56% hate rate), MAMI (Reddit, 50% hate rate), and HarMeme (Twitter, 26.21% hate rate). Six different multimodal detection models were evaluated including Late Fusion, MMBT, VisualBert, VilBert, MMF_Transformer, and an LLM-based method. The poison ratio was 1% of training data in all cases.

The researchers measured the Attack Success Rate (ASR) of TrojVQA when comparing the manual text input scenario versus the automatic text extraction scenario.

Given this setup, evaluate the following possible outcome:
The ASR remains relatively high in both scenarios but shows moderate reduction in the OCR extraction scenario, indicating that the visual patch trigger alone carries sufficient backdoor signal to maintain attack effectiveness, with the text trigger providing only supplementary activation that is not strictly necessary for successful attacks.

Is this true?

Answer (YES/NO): NO